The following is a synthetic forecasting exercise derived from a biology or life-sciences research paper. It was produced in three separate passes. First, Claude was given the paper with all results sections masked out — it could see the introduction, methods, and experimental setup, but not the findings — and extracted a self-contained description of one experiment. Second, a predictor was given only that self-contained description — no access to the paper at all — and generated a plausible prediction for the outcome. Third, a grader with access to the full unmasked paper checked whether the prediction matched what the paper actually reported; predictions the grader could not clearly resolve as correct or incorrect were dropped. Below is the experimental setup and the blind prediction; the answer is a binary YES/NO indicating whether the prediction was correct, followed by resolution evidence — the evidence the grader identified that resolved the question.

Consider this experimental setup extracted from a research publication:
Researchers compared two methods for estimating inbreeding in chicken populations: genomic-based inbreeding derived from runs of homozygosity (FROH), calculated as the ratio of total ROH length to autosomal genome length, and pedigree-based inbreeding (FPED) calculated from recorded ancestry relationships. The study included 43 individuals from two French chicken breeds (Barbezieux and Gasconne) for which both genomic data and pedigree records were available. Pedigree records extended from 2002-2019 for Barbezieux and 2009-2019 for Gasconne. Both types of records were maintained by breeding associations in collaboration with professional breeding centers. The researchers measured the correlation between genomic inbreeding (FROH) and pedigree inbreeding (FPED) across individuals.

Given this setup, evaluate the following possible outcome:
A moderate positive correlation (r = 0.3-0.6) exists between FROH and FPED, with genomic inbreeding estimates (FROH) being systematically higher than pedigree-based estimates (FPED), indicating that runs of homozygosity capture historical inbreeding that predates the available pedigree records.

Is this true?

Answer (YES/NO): NO